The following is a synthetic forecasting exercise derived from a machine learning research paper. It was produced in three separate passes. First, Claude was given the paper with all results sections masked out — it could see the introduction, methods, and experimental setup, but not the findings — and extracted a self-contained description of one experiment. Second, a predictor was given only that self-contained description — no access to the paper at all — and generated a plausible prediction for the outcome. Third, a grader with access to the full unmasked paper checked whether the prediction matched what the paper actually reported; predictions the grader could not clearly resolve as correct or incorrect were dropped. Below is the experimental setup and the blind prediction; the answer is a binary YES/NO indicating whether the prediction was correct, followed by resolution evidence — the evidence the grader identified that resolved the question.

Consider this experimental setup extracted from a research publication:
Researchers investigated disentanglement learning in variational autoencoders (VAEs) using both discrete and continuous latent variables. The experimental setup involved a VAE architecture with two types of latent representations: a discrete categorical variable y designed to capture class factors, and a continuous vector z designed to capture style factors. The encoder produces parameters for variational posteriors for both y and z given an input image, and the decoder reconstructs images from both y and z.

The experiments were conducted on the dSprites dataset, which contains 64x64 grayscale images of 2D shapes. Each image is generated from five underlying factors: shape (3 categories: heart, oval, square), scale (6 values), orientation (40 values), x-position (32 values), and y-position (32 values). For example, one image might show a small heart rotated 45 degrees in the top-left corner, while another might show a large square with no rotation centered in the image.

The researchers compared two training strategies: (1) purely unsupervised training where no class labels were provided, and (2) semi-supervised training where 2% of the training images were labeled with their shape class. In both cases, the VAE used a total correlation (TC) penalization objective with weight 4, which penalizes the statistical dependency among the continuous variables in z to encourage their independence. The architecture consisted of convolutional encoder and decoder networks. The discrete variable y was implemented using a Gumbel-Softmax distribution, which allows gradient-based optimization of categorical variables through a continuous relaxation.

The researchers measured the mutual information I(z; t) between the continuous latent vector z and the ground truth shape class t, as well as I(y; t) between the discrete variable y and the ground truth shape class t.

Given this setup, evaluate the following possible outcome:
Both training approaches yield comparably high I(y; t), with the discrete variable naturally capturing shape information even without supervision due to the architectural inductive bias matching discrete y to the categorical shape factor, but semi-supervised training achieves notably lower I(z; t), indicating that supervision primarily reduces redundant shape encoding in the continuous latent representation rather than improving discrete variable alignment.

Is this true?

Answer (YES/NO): NO